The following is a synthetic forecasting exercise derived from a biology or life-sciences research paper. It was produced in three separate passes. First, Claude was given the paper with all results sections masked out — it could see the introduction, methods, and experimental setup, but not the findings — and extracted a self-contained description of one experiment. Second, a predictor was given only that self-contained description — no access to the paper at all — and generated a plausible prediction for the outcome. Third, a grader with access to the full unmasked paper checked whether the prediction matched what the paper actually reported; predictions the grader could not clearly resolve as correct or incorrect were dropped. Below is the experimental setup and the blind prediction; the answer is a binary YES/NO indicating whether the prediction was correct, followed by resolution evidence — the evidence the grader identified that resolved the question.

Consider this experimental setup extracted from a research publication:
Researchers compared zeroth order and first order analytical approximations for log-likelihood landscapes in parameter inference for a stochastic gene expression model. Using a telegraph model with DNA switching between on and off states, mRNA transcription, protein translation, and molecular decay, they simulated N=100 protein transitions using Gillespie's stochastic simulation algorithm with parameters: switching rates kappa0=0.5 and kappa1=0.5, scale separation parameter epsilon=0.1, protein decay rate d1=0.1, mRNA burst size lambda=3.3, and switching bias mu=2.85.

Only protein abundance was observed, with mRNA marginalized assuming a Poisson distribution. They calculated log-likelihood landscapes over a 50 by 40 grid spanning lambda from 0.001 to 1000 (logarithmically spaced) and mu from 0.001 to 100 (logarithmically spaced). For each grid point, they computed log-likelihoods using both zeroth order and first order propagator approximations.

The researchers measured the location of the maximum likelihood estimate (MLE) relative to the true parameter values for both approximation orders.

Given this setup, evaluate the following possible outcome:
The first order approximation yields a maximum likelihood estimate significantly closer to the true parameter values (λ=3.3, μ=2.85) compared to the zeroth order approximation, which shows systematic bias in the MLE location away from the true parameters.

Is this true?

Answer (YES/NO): NO